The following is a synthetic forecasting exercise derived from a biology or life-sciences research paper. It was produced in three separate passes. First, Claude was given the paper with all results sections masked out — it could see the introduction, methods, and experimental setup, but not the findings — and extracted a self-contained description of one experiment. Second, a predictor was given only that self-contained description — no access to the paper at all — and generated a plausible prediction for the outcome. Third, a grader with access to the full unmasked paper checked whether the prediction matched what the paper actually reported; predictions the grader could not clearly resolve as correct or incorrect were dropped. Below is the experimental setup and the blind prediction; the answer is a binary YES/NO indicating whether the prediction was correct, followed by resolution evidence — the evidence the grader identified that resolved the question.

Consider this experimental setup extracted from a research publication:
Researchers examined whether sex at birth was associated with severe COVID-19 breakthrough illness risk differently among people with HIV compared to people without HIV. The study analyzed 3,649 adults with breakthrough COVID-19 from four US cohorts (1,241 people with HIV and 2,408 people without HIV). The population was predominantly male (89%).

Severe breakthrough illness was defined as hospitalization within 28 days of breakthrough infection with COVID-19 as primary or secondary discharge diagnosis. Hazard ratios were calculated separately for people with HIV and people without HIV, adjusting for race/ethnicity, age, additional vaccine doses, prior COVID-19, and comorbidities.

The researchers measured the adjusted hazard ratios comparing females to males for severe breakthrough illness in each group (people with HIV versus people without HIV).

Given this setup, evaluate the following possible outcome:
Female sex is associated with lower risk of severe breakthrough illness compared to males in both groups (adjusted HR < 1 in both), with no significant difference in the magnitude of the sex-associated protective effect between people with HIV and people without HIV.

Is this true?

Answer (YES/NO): NO